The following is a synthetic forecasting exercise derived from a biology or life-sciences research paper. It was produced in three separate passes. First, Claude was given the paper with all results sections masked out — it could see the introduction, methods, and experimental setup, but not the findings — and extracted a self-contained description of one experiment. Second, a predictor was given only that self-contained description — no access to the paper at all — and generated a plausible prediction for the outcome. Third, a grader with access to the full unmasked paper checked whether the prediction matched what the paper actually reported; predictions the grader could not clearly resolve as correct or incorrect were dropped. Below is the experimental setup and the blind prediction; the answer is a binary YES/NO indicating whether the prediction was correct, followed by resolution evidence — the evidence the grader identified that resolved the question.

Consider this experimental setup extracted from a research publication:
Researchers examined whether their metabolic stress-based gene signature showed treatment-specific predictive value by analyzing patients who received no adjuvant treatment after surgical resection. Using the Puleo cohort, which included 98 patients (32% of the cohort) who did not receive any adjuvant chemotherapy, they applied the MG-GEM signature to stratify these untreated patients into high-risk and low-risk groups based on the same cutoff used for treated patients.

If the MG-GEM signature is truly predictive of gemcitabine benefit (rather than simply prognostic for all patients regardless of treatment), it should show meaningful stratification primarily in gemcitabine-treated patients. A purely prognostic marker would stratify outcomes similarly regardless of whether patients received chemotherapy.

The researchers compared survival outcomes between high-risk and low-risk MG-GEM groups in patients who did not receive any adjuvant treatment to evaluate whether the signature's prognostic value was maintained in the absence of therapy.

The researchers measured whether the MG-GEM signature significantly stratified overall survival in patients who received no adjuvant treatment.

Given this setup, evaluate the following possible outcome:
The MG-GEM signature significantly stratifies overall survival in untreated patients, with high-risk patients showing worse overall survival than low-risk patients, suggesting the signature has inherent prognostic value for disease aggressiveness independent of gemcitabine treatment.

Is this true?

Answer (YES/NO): NO